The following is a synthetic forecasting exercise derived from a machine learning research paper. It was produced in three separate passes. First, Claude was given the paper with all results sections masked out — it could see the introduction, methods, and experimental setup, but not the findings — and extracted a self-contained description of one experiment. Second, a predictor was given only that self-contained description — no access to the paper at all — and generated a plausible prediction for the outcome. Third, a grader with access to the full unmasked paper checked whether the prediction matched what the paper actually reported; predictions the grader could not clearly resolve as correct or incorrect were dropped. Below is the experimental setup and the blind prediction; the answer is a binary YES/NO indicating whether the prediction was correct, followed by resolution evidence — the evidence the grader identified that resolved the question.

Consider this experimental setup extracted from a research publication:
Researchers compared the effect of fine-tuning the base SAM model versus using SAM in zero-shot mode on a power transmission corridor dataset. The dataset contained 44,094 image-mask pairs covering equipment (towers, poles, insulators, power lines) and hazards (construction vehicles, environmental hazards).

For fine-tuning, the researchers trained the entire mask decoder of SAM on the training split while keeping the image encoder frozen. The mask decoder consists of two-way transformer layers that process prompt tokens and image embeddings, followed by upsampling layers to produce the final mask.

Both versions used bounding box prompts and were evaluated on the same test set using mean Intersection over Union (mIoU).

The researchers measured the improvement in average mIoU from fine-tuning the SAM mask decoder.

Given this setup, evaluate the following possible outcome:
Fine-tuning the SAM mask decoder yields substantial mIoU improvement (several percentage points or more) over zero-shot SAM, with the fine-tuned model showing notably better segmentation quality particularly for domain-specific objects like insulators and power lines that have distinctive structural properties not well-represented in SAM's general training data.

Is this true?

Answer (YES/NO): NO